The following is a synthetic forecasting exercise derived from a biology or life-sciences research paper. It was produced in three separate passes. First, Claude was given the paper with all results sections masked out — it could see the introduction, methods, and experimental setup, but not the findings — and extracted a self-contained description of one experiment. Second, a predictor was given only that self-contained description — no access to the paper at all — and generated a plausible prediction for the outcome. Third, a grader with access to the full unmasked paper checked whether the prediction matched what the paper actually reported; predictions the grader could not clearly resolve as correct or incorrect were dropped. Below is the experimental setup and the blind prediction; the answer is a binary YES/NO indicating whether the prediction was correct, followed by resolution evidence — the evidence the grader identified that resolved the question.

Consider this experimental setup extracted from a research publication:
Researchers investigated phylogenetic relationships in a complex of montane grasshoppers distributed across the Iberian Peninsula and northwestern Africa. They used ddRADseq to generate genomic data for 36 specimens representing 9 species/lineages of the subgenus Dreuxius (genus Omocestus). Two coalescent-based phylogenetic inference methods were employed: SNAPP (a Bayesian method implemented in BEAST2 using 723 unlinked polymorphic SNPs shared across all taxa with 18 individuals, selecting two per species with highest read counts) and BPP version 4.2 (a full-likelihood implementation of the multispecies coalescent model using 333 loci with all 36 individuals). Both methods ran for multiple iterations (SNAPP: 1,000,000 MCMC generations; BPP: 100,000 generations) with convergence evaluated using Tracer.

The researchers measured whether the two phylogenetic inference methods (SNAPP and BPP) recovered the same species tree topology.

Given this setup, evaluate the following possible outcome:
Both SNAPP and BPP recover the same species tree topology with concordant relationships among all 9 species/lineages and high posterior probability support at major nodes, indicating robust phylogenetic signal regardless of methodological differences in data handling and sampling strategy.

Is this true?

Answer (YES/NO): NO